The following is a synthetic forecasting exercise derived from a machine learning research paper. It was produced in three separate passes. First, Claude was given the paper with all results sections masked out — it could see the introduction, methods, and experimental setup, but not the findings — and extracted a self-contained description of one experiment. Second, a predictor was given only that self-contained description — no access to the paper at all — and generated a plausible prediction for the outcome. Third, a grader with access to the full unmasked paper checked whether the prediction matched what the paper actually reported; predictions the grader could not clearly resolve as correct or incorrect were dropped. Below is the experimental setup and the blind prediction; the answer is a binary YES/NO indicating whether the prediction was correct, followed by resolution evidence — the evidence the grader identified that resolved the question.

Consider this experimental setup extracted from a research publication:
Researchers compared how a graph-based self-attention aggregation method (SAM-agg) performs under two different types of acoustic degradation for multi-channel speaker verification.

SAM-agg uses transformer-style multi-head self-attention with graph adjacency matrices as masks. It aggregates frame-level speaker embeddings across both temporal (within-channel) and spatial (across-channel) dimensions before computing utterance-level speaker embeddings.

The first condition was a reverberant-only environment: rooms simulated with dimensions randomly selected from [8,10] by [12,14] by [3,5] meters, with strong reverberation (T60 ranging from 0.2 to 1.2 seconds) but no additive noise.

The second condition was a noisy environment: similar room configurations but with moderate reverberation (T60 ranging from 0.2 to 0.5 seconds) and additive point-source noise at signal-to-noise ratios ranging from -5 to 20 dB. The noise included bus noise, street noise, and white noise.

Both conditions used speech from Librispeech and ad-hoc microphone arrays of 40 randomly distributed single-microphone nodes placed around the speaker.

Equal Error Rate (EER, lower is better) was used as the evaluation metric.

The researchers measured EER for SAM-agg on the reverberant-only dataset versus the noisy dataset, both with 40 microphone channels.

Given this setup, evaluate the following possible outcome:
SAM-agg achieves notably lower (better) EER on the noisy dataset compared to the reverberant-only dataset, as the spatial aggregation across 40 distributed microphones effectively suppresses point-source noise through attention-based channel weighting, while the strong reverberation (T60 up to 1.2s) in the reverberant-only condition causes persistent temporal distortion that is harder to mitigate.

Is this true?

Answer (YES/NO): NO